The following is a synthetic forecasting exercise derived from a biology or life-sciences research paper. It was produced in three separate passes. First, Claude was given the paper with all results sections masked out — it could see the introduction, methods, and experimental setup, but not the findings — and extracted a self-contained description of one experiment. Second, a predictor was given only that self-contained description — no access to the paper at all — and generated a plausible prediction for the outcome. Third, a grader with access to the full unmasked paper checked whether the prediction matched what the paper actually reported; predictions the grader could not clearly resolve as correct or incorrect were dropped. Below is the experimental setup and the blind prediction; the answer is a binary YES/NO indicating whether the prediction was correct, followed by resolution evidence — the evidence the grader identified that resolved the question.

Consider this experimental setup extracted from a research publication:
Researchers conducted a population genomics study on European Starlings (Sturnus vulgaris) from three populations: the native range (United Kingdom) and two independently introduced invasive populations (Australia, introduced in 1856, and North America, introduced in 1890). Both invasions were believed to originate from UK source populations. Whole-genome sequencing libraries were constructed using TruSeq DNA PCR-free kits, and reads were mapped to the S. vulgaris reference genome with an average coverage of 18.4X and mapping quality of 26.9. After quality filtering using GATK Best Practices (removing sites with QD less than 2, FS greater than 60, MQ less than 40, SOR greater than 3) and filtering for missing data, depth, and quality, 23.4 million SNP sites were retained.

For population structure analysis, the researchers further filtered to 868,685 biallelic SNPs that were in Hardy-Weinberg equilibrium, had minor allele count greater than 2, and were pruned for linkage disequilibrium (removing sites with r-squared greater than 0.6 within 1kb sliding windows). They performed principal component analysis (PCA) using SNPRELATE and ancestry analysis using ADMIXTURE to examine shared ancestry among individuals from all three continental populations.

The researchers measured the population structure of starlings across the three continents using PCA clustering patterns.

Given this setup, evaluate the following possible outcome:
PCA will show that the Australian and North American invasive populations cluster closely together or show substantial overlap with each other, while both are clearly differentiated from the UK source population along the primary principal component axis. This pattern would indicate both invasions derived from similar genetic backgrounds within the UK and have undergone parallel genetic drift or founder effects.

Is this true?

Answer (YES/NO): NO